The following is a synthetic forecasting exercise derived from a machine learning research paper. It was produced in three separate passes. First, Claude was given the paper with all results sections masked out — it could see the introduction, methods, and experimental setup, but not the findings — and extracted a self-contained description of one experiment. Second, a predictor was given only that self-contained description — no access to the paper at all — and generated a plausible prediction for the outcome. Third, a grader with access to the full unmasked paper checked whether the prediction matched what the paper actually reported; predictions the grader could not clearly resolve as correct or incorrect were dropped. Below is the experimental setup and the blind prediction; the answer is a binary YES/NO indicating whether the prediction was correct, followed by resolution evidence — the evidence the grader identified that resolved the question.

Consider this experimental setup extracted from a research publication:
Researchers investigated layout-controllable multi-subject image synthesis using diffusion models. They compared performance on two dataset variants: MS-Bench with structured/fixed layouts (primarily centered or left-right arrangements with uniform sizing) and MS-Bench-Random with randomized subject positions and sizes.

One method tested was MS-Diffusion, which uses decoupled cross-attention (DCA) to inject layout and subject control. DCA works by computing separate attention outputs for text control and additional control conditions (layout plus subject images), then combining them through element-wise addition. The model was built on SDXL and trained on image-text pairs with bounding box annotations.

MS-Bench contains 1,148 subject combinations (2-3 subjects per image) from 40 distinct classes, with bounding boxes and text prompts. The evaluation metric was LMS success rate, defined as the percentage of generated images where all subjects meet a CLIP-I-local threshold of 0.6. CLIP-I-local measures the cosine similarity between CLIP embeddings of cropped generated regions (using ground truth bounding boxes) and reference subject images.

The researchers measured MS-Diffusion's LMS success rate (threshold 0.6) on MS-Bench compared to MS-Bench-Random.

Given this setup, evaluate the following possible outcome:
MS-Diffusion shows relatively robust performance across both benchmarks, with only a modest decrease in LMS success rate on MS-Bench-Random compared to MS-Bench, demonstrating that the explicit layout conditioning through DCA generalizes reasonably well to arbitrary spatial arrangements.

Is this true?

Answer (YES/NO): NO